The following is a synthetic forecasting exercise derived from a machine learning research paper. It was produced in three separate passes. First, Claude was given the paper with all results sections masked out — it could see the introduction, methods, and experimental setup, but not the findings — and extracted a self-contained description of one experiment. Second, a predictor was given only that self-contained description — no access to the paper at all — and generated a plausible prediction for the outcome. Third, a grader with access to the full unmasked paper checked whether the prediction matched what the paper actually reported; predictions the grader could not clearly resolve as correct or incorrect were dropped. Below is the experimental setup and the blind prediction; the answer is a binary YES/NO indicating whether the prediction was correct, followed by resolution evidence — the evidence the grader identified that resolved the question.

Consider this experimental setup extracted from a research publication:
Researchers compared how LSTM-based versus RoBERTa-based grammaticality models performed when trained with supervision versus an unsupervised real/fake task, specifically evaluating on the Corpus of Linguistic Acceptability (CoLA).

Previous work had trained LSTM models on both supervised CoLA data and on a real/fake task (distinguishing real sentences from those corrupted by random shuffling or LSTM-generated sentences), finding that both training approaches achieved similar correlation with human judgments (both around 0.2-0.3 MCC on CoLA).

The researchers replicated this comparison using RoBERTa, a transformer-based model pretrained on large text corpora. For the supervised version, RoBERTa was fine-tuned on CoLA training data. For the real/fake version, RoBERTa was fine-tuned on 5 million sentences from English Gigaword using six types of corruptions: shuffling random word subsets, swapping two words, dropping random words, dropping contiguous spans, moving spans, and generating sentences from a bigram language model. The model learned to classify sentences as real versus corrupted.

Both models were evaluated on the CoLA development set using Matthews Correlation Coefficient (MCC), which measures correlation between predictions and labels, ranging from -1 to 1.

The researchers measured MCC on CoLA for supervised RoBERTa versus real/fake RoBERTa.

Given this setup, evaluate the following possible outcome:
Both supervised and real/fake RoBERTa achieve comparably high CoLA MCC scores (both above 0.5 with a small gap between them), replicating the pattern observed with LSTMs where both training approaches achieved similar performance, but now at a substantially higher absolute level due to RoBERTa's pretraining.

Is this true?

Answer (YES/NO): NO